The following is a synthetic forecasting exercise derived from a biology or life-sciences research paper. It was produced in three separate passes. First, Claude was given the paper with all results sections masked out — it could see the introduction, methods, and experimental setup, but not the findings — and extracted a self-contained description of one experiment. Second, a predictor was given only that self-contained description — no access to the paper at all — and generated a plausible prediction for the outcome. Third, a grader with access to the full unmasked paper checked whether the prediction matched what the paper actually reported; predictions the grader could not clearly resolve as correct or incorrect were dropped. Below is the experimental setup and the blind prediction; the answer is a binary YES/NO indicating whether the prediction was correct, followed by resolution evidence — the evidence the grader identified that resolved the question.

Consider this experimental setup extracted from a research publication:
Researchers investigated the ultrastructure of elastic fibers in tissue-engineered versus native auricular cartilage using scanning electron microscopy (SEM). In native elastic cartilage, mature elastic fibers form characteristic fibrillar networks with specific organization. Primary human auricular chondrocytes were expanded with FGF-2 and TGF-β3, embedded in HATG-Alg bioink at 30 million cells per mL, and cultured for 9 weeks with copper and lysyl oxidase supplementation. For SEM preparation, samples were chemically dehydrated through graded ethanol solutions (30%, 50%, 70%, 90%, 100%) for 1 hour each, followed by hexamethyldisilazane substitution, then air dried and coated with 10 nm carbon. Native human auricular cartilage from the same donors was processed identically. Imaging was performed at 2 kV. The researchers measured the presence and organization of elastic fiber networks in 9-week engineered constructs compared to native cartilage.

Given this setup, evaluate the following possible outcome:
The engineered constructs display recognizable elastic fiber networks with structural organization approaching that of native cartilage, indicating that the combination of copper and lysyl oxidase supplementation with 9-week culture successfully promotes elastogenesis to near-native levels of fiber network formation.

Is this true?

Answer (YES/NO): NO